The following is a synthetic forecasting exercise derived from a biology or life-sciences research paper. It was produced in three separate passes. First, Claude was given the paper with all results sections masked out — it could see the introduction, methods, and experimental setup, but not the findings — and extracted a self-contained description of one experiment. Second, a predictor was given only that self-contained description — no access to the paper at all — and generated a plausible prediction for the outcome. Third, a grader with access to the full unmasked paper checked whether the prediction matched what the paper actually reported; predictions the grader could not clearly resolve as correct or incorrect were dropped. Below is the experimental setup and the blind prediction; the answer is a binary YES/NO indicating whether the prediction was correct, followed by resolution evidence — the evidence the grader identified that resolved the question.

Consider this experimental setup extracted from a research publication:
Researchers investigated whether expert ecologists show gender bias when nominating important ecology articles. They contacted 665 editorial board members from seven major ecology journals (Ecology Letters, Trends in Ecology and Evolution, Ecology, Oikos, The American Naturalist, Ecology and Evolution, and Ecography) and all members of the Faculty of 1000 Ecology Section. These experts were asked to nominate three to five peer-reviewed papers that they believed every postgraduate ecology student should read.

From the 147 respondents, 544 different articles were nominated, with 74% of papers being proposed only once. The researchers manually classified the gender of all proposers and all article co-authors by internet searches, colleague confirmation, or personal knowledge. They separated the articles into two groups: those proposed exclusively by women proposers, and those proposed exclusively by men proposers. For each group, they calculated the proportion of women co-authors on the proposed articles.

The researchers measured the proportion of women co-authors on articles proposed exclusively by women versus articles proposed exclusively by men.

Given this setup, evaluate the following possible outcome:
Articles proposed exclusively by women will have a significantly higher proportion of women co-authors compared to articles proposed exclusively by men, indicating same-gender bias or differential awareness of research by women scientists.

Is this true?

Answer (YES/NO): YES